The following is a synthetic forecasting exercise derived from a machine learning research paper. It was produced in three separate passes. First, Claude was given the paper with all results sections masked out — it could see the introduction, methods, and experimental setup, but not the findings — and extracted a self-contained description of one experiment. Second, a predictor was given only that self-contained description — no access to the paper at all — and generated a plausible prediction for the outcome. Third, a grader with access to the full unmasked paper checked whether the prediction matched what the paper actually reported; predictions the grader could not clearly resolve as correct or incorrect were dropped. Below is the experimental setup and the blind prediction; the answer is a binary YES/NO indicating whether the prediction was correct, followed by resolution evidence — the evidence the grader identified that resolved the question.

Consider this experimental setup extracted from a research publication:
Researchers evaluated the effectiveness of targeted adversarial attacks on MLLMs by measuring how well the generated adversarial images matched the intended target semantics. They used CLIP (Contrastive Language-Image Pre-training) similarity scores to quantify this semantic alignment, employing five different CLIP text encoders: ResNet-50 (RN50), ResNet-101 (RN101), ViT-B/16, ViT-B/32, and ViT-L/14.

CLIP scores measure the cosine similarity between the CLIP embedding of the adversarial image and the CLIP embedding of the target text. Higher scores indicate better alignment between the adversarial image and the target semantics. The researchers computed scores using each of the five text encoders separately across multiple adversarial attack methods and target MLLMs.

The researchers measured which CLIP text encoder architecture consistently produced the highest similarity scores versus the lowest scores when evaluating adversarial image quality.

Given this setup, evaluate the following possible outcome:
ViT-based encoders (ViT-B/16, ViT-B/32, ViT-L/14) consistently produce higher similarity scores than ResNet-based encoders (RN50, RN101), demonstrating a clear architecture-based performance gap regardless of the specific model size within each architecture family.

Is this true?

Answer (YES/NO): NO